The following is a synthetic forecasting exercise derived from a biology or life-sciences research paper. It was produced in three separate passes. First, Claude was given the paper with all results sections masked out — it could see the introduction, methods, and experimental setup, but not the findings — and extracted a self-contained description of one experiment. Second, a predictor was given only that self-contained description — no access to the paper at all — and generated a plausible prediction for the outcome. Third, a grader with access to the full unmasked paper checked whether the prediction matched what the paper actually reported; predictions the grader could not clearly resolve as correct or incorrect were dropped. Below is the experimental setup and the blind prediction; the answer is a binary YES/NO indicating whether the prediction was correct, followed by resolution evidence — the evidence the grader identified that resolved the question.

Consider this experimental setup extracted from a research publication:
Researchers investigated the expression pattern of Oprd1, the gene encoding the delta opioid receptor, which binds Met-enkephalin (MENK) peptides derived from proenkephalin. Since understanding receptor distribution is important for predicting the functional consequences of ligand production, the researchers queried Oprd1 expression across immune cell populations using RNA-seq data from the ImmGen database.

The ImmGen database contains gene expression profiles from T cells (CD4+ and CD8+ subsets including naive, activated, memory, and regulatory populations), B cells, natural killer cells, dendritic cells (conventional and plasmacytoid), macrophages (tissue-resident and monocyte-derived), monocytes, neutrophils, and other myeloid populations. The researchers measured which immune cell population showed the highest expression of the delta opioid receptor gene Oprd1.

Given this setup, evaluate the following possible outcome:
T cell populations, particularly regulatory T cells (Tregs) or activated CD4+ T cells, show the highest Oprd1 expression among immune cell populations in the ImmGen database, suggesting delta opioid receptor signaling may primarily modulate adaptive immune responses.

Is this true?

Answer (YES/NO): NO